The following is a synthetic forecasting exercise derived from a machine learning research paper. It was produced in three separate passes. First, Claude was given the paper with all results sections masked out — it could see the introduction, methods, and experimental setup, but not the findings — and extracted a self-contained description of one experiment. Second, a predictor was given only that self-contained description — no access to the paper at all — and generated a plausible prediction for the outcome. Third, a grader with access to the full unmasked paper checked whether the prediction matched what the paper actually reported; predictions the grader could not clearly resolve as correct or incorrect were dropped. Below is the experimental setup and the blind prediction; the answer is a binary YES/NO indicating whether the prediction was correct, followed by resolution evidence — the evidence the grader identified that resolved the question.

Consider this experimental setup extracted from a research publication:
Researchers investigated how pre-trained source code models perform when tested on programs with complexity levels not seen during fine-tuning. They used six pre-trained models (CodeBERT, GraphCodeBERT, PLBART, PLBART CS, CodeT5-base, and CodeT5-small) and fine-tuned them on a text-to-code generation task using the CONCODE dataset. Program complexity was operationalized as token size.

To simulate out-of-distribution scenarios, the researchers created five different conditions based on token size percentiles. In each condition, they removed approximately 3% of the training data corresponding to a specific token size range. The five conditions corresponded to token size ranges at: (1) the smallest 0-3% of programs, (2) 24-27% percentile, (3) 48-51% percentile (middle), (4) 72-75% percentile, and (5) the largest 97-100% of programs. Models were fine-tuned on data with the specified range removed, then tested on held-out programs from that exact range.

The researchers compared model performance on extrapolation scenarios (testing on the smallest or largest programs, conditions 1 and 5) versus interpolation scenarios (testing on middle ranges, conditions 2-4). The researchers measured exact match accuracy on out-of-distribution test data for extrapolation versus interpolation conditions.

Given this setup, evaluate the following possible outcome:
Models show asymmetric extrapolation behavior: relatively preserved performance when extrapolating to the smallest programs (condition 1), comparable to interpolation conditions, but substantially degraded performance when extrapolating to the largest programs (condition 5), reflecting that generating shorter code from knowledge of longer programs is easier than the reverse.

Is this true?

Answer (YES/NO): NO